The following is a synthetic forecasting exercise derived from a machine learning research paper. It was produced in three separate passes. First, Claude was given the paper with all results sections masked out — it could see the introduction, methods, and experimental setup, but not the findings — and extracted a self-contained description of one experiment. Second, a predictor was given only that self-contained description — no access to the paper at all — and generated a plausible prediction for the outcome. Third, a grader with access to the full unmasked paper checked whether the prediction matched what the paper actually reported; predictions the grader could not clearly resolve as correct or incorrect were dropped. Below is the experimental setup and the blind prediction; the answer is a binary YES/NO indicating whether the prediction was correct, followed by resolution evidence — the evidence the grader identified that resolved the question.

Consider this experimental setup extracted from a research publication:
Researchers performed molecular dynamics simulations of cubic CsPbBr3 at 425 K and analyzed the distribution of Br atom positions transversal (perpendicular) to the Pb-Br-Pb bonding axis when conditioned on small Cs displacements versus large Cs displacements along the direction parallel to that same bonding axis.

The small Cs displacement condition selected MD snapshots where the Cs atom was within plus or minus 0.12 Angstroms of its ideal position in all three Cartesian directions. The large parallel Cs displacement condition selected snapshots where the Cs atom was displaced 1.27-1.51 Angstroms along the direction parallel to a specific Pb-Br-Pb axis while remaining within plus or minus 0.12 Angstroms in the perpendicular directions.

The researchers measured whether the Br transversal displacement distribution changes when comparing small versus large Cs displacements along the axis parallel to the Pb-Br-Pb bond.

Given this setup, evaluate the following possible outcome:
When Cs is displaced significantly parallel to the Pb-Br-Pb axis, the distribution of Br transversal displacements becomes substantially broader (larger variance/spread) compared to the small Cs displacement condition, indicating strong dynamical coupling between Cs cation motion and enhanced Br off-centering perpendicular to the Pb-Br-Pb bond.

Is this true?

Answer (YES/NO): NO